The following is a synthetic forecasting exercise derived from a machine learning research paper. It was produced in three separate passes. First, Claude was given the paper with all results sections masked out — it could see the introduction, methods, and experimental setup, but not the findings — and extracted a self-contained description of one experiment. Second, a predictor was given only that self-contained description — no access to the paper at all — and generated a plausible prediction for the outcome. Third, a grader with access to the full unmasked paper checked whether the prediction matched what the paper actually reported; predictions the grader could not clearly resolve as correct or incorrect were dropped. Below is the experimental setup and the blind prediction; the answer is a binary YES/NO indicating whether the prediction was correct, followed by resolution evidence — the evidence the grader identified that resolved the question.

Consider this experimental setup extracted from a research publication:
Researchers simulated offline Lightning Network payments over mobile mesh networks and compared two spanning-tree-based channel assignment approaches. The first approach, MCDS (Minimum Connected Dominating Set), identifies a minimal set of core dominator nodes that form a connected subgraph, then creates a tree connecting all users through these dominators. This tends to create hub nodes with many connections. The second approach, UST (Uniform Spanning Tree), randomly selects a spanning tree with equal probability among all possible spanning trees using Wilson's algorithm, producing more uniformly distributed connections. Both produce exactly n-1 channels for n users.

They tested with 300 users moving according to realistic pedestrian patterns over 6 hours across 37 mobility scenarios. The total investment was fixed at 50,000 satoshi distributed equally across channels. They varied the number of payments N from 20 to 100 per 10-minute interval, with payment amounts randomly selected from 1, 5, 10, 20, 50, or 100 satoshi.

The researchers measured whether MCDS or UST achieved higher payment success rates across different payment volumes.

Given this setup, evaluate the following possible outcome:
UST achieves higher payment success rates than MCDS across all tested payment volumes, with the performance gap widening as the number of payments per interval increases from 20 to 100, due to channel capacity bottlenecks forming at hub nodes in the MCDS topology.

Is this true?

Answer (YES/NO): NO